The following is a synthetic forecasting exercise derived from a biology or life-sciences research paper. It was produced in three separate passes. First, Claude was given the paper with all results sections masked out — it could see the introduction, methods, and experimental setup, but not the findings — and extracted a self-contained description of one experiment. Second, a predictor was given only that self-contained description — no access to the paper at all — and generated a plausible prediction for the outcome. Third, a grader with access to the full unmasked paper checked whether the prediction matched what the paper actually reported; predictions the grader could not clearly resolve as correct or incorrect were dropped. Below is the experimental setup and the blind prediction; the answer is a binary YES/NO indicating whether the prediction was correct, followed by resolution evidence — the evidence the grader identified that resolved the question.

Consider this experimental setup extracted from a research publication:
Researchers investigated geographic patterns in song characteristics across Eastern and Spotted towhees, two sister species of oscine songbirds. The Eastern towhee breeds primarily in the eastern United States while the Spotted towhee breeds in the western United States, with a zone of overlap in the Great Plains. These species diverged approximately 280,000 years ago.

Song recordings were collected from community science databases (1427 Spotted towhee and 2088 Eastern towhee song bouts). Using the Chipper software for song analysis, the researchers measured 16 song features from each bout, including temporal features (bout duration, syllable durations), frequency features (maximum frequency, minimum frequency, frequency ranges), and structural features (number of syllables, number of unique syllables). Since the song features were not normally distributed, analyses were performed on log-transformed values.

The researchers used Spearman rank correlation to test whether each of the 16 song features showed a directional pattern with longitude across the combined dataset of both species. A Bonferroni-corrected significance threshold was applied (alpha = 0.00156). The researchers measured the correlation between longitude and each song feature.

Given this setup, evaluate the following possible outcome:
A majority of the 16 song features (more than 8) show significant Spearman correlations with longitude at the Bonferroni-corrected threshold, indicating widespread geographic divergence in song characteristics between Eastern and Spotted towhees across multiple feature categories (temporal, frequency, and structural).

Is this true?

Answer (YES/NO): YES